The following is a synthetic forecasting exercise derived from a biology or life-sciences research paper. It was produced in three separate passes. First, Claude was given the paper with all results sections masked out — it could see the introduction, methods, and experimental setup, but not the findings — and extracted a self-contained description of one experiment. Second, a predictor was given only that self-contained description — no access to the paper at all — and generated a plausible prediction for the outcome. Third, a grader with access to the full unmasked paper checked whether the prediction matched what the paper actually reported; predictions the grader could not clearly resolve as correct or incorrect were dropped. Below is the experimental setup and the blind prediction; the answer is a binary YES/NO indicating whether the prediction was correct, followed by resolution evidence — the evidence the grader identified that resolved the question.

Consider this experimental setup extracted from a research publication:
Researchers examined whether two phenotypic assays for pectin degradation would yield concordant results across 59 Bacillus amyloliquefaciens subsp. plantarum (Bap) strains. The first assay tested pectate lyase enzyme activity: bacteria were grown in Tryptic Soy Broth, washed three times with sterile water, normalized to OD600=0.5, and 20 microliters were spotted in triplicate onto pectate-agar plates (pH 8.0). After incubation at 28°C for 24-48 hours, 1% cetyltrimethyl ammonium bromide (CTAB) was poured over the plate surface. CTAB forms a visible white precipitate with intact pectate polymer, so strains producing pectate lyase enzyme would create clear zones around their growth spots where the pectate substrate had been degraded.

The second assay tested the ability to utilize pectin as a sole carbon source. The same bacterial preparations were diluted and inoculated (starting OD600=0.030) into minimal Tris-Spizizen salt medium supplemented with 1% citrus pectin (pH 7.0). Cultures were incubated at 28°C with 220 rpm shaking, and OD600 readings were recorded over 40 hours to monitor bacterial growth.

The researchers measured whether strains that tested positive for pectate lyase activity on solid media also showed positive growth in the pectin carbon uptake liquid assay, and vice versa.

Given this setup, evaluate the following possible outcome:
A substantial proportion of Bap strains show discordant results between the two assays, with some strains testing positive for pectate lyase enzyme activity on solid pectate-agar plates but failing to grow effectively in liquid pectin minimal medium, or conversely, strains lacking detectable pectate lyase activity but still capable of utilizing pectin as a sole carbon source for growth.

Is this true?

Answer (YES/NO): YES